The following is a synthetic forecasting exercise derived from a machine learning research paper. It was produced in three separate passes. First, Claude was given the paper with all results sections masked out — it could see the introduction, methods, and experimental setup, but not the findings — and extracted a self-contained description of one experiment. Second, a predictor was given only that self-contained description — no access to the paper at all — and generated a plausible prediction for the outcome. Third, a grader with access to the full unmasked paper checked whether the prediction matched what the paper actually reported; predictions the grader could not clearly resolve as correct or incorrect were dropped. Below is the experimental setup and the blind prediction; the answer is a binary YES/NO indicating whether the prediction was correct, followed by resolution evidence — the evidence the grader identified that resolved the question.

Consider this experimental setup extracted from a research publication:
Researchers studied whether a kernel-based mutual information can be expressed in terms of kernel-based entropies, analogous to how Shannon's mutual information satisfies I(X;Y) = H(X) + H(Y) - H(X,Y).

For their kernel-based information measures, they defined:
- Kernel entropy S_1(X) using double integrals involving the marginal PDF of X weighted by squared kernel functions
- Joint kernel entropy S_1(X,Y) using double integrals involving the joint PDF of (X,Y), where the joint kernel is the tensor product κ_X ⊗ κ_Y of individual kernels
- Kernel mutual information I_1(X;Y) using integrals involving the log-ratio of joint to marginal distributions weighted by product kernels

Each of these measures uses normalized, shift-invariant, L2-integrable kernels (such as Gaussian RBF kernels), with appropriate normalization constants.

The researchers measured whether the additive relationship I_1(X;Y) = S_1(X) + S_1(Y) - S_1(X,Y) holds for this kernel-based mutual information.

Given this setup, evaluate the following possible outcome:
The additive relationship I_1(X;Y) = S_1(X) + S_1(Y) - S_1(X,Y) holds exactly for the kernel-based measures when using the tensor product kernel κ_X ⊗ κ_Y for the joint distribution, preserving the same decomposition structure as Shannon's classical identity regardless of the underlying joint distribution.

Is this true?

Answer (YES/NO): YES